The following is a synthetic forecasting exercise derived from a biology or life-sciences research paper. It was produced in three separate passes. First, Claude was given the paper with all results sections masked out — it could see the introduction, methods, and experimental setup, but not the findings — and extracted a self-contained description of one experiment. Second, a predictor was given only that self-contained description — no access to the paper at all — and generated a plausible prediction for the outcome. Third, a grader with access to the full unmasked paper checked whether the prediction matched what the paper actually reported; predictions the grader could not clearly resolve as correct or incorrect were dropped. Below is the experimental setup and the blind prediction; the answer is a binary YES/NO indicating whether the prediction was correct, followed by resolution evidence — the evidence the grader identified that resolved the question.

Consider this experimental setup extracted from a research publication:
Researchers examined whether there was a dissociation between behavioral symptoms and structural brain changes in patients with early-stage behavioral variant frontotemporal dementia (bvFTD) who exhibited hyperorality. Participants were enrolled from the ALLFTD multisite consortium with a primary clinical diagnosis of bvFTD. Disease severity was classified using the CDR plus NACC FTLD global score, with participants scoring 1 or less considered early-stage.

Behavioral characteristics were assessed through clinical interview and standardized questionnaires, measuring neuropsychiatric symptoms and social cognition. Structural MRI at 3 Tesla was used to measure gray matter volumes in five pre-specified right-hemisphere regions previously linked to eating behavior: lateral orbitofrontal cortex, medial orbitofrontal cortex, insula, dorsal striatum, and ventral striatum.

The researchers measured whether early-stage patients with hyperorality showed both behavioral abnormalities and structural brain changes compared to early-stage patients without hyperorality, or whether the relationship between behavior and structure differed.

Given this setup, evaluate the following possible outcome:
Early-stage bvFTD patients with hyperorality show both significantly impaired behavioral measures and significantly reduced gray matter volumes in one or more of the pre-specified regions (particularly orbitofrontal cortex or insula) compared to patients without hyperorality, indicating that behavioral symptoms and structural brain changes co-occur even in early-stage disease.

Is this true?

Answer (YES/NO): NO